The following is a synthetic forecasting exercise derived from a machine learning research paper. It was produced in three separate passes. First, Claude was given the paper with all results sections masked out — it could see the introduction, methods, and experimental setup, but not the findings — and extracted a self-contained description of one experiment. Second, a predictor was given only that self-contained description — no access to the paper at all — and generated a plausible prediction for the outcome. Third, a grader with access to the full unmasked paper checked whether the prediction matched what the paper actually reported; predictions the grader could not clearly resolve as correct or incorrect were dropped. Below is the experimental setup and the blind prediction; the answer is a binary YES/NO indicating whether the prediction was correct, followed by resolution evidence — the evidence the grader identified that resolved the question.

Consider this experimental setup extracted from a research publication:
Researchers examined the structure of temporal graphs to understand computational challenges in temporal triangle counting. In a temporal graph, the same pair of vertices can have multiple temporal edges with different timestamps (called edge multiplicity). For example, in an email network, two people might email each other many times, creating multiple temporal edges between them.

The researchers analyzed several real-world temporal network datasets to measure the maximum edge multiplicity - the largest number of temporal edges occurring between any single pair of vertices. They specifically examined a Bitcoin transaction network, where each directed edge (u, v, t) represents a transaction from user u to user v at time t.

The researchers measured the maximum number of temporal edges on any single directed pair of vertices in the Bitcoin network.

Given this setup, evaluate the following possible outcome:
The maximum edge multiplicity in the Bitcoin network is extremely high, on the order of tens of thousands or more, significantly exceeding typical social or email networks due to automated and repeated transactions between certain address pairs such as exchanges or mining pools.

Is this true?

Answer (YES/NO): YES